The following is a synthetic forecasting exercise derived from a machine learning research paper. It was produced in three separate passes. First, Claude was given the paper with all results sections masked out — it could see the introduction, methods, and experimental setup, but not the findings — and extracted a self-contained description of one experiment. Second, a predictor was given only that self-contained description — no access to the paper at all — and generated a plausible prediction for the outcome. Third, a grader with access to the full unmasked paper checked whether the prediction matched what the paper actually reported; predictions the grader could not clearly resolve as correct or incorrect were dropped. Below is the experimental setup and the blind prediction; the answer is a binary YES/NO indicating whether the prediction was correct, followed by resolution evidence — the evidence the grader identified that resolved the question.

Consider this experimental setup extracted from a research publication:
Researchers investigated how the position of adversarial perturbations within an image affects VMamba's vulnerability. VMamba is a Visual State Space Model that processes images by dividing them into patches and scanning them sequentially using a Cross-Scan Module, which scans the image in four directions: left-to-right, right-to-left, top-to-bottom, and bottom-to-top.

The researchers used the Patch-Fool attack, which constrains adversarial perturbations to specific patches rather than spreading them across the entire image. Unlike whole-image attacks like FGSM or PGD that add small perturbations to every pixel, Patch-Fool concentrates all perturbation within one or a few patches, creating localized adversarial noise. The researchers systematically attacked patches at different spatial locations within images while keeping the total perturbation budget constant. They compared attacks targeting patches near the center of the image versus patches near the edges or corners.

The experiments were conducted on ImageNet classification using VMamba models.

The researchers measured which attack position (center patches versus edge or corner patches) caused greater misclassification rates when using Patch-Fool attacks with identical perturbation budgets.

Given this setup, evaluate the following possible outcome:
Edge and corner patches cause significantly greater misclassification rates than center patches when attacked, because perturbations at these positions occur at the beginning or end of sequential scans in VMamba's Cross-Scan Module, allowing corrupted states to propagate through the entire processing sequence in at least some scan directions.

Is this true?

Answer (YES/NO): NO